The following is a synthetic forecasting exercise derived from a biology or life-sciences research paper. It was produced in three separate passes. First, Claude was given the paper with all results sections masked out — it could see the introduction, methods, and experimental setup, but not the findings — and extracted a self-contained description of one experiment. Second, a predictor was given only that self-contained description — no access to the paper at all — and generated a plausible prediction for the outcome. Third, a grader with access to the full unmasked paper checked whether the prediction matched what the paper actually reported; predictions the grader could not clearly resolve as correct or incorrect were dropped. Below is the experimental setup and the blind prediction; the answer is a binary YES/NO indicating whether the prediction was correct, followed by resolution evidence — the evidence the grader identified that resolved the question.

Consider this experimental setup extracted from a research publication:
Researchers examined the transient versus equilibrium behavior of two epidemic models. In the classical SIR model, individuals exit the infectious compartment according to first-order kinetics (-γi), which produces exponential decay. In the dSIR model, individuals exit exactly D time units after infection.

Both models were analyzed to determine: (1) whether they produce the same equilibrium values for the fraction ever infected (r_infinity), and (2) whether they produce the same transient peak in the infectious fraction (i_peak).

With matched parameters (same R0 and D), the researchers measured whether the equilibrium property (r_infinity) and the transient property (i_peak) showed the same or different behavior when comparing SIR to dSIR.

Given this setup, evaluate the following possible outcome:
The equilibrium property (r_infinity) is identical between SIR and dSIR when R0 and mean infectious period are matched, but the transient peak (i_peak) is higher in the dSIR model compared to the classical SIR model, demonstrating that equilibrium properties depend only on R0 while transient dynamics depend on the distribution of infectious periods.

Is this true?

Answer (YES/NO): YES